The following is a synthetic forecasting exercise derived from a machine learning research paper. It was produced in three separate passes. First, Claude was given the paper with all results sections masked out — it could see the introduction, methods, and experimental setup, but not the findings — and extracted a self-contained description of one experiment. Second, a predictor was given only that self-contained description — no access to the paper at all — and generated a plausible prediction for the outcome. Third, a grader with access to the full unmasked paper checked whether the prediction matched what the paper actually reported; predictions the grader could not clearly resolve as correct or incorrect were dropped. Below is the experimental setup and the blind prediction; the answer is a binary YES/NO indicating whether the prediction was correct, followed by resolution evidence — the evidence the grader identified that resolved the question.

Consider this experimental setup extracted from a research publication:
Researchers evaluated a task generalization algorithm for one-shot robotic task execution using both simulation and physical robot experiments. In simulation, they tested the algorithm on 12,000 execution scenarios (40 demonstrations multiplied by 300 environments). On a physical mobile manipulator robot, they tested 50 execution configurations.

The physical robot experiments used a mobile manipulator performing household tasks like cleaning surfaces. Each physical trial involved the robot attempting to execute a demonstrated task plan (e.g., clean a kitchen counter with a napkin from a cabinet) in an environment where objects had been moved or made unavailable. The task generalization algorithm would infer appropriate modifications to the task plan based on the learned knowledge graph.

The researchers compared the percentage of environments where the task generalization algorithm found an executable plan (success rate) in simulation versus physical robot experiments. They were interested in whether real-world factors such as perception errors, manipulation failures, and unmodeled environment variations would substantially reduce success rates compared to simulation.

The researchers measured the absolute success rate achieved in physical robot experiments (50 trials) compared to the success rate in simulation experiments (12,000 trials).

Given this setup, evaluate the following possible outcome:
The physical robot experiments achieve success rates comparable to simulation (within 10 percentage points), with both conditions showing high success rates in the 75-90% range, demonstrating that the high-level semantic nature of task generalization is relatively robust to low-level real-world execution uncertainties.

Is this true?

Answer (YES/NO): NO